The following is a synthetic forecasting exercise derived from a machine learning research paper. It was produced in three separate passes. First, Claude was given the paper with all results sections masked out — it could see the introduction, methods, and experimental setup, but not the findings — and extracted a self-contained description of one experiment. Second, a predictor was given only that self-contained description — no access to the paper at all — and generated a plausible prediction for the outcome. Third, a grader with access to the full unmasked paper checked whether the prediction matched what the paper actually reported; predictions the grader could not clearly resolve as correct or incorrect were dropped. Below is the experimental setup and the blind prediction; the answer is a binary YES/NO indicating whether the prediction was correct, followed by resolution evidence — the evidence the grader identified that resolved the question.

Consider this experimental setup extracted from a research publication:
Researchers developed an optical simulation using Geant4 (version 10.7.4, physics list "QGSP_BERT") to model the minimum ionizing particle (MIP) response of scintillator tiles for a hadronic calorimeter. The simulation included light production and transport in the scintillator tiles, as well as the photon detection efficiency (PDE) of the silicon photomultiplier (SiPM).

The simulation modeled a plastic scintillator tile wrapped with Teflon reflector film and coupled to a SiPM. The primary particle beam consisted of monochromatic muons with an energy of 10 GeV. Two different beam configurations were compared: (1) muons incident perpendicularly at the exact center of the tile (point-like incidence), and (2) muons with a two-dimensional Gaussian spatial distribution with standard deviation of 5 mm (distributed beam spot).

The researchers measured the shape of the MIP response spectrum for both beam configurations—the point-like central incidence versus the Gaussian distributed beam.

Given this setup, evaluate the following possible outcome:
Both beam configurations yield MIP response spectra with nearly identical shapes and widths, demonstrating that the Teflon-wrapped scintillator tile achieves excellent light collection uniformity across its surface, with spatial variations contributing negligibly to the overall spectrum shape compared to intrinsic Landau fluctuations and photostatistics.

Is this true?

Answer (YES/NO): NO